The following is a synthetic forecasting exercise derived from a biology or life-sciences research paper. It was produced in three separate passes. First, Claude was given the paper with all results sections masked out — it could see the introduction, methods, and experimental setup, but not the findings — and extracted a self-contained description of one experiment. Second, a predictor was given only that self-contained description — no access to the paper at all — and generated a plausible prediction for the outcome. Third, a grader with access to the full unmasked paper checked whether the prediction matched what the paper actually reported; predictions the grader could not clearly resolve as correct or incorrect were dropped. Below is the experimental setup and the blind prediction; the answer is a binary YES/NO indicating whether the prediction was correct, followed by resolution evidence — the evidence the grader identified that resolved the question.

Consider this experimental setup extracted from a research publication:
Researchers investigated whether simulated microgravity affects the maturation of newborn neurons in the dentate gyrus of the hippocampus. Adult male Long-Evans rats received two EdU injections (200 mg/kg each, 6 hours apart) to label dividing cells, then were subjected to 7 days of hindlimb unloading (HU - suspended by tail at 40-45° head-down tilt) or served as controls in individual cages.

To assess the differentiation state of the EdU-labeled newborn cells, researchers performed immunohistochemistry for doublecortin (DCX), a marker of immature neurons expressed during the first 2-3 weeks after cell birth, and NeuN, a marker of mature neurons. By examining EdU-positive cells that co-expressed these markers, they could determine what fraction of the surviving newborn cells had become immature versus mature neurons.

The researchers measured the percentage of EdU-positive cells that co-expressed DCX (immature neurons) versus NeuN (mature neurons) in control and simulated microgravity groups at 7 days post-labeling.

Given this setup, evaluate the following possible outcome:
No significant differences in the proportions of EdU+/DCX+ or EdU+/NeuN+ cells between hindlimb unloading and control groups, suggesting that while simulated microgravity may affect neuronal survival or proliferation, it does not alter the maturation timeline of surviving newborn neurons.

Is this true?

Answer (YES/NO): YES